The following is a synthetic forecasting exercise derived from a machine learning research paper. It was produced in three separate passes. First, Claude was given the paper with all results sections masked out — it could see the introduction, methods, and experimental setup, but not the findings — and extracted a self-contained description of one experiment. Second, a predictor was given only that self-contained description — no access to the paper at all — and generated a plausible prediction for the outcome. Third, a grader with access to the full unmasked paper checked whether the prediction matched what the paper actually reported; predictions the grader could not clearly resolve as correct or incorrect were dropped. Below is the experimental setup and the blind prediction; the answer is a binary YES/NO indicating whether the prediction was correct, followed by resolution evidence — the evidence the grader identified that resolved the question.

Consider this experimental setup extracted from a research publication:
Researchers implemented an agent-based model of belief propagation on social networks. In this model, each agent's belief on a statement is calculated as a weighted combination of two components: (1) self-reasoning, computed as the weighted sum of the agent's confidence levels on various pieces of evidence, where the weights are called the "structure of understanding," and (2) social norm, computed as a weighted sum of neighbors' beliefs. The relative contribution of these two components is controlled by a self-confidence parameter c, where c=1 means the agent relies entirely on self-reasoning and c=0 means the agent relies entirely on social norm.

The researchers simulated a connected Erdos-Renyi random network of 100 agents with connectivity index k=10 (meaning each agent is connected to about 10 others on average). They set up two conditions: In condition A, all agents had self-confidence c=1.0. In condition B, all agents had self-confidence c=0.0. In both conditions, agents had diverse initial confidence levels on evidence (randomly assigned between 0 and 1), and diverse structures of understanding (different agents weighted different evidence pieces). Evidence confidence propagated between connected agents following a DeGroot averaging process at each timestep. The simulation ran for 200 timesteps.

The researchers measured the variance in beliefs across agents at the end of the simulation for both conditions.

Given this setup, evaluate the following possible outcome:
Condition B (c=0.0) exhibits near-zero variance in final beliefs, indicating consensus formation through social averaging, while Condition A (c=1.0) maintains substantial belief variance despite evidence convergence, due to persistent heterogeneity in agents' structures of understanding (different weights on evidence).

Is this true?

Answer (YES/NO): YES